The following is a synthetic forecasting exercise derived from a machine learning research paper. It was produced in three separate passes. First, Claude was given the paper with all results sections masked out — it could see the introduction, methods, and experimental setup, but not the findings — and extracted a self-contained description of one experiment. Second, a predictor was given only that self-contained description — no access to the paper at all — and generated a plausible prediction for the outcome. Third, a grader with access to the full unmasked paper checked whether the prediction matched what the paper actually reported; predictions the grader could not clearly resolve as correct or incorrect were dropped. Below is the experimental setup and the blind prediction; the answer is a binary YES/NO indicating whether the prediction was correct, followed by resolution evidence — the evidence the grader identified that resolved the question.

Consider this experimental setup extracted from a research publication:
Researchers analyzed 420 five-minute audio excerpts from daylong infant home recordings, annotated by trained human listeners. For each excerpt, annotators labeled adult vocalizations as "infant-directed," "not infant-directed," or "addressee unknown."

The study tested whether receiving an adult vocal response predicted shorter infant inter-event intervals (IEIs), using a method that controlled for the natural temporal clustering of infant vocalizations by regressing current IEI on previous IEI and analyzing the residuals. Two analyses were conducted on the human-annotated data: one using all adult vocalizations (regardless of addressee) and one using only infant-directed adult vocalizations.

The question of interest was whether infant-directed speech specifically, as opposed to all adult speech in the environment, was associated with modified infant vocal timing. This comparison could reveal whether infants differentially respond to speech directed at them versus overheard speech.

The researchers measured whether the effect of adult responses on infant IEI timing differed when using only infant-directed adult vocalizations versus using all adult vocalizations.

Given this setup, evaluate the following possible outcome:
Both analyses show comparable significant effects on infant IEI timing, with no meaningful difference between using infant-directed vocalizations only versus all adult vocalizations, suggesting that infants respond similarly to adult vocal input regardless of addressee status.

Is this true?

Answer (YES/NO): NO